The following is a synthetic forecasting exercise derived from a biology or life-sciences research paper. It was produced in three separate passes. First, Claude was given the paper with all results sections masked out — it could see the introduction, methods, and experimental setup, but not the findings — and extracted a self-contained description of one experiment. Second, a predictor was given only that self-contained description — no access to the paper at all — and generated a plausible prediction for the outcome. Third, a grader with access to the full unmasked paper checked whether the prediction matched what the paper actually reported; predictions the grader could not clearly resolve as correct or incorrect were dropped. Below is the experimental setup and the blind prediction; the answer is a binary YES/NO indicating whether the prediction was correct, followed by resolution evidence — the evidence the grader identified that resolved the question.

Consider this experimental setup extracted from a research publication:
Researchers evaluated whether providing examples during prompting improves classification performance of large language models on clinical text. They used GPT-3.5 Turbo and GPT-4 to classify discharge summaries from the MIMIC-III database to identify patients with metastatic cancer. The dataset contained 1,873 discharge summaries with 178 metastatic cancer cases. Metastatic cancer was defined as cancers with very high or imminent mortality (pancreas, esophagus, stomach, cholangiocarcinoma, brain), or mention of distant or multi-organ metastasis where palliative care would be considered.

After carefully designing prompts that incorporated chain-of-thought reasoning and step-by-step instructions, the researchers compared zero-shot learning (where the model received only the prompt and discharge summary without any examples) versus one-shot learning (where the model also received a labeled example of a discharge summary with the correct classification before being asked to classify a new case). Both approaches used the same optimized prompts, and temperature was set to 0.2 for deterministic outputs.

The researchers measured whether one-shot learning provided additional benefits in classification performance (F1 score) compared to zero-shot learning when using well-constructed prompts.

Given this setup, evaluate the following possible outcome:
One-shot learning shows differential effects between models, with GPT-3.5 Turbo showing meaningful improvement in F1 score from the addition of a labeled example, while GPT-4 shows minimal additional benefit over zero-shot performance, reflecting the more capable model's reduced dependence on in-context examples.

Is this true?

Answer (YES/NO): NO